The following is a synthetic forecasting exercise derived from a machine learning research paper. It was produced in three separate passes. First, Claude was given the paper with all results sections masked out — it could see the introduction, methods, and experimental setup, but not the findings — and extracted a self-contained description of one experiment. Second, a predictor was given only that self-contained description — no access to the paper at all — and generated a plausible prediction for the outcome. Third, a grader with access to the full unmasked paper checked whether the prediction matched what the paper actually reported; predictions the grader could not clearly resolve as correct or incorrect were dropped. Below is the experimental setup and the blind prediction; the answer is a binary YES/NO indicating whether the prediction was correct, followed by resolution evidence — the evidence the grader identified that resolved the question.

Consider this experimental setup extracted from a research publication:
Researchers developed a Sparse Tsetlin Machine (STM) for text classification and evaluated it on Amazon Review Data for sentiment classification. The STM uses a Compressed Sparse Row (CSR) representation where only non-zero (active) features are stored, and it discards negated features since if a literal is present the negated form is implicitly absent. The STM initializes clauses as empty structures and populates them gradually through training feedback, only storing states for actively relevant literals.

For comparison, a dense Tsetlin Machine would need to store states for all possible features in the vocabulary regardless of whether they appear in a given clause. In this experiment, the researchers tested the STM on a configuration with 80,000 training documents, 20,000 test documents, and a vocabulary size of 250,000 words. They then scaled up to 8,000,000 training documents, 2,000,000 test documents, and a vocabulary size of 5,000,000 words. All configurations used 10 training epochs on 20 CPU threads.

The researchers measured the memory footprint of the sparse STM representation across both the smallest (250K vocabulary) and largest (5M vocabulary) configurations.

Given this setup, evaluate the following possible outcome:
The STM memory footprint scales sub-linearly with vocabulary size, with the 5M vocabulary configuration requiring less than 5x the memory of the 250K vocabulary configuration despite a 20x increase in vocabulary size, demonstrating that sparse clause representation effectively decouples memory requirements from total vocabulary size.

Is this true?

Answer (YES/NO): YES